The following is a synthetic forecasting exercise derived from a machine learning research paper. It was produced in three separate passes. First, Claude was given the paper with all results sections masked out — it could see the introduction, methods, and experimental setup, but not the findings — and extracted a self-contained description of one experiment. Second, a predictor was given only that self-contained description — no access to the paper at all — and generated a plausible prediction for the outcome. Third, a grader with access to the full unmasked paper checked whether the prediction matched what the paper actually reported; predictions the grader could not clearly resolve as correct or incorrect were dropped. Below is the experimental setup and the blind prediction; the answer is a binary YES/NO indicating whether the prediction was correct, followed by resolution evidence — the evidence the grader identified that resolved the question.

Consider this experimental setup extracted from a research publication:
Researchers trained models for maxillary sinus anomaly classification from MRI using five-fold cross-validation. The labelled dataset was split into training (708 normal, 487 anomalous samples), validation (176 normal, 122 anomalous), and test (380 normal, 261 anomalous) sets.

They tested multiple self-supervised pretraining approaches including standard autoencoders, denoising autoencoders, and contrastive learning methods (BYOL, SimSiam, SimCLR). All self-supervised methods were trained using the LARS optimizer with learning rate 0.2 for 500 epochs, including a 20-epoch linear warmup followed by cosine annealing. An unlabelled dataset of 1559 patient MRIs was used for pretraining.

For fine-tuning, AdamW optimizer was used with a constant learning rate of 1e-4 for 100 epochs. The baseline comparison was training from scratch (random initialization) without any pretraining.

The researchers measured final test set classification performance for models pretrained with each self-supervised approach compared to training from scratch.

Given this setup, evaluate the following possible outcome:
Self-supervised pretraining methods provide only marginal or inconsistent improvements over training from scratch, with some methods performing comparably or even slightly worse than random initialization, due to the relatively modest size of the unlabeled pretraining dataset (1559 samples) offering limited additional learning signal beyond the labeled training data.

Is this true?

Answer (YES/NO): NO